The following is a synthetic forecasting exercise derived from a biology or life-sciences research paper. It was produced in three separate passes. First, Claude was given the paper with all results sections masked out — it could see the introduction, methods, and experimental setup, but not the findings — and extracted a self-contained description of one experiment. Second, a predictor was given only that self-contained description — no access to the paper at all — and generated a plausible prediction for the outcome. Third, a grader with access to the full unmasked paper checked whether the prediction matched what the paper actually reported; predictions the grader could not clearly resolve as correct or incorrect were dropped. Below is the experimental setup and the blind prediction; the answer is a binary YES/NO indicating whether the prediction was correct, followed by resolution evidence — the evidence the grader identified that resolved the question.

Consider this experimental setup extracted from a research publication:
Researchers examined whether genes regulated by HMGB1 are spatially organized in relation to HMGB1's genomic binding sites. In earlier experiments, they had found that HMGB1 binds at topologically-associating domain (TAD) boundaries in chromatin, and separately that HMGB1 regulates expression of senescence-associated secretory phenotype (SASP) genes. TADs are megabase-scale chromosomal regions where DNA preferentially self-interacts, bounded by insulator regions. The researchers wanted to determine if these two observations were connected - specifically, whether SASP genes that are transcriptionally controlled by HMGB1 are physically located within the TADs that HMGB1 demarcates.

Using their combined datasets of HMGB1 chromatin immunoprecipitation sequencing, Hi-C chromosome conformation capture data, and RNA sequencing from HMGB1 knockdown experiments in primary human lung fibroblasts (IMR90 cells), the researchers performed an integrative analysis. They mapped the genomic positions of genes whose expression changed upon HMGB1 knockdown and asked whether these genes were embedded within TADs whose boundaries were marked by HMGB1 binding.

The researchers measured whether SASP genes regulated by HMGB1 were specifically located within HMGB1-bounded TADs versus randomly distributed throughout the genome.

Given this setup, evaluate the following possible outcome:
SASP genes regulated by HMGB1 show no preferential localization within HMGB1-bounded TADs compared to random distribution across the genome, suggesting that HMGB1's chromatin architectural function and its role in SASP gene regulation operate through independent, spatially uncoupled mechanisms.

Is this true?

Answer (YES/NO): NO